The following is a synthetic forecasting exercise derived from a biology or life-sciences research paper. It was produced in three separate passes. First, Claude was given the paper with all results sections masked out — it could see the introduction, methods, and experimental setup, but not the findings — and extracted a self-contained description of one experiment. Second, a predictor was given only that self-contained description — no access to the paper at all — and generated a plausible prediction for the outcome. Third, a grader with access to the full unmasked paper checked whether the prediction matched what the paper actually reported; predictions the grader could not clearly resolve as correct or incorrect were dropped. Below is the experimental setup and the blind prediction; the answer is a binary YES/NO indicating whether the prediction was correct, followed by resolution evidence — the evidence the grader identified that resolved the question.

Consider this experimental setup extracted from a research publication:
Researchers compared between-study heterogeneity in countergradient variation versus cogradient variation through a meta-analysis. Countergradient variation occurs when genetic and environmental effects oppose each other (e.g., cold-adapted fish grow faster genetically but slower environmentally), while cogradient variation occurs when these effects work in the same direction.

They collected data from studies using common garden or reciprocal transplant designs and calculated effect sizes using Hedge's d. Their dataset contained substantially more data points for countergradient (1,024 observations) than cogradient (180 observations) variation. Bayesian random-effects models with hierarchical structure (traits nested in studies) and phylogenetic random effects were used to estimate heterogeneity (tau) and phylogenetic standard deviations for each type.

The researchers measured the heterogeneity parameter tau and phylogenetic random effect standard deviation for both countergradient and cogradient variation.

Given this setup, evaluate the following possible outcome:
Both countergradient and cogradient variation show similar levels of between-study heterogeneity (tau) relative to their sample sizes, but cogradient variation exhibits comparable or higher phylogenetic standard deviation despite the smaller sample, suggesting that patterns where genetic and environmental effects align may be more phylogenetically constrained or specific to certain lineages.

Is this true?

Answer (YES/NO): NO